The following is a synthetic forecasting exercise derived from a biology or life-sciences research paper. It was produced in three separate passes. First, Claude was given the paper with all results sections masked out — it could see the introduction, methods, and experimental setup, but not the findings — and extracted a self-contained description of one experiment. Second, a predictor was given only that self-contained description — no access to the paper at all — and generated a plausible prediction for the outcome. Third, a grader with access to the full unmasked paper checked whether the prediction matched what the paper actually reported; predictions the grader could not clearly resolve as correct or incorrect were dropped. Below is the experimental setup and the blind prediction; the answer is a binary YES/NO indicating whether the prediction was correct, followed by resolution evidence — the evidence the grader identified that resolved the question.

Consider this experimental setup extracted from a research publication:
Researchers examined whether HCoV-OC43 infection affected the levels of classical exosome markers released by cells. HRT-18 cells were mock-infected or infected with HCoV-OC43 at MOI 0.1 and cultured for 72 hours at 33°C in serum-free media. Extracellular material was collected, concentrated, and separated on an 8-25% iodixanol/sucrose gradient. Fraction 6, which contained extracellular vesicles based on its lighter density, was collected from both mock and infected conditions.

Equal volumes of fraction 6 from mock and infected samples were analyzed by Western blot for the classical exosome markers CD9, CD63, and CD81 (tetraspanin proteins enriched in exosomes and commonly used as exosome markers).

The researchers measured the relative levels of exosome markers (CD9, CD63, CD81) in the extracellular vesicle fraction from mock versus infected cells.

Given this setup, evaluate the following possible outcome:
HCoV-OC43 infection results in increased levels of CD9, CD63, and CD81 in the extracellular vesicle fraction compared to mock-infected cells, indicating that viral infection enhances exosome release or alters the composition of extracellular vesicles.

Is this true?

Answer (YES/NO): NO